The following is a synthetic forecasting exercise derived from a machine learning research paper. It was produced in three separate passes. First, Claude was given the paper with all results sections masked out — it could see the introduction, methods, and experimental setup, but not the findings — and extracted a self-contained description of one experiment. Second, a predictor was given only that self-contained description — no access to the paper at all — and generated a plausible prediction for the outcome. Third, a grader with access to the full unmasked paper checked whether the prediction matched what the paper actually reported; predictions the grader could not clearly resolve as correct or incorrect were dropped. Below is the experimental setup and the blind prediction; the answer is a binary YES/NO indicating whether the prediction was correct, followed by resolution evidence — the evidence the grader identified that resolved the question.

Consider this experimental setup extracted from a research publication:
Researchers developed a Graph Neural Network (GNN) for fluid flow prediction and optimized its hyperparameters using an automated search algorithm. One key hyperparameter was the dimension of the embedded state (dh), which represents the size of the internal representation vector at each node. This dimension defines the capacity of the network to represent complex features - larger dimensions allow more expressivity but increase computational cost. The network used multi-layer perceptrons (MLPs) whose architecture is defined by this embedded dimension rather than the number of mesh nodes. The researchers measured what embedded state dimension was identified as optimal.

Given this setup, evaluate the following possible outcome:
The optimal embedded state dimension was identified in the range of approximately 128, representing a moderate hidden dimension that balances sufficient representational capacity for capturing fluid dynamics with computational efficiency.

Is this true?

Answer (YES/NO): NO